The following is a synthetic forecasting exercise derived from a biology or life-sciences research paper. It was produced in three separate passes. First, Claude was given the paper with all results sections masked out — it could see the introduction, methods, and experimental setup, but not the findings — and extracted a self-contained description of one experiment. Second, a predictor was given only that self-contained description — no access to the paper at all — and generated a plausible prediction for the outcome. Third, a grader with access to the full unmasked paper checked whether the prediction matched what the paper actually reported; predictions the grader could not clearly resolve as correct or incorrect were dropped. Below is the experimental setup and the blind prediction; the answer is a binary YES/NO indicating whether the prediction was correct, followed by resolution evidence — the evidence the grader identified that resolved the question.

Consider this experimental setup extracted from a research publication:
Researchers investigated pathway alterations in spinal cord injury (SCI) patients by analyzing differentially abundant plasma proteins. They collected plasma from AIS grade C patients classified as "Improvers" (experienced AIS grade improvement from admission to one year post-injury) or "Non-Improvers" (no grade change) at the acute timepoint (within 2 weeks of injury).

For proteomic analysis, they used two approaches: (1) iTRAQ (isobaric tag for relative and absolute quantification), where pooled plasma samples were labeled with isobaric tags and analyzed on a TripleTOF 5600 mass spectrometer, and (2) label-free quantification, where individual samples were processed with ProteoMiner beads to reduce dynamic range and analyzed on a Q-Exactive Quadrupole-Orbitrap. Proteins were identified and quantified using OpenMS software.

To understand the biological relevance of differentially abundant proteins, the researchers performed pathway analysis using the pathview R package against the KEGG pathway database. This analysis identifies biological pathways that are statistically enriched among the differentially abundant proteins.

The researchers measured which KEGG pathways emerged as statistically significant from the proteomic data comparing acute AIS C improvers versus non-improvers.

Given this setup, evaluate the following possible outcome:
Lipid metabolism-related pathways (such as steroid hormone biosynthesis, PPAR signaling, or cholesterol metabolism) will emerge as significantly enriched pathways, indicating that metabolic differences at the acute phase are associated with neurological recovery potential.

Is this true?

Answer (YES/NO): NO